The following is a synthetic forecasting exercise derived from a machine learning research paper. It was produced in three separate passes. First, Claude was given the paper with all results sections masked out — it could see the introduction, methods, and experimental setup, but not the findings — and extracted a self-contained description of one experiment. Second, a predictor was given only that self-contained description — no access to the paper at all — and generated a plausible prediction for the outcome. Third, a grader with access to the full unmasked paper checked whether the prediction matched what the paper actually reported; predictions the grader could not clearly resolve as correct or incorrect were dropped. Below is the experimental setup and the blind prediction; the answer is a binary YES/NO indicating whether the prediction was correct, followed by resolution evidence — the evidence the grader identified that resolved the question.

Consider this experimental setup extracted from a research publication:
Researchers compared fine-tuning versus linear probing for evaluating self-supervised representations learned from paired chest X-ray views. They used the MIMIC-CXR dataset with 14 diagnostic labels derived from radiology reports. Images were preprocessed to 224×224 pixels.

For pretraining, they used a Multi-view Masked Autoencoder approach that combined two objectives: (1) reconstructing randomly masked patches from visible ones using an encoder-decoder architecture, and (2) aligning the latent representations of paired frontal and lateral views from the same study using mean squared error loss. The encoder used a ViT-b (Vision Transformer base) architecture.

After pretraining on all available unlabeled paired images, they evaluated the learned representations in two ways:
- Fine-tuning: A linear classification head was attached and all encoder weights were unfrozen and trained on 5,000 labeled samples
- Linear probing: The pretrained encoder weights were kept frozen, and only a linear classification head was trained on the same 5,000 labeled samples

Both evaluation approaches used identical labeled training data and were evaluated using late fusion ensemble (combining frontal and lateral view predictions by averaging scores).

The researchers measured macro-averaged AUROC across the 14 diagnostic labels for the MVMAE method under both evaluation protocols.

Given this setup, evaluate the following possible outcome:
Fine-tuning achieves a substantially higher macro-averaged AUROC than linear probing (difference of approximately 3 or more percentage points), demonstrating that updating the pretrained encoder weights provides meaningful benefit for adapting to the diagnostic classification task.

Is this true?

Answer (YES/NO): YES